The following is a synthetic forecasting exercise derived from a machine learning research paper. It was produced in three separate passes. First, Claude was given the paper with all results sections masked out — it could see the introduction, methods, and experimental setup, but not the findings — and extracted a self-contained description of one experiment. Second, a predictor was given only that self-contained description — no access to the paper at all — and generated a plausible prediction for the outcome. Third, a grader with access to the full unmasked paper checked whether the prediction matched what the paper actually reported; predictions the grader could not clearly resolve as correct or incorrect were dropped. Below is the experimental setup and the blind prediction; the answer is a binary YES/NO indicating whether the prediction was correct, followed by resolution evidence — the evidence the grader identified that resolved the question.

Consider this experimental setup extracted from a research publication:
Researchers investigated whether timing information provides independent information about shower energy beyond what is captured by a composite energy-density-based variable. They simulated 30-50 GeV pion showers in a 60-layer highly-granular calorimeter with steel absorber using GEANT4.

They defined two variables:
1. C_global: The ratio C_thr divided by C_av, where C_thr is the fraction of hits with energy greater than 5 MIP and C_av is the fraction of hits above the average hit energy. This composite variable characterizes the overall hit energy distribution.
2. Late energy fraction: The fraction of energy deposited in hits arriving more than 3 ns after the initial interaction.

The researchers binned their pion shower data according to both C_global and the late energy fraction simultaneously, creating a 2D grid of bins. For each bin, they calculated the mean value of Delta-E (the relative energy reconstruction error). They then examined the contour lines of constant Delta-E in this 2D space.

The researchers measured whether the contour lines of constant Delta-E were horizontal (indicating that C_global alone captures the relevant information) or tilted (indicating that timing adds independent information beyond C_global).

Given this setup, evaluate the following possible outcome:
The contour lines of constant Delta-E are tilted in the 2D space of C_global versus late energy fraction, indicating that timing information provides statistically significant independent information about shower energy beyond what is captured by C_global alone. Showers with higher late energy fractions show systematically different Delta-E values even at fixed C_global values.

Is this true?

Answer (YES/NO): NO